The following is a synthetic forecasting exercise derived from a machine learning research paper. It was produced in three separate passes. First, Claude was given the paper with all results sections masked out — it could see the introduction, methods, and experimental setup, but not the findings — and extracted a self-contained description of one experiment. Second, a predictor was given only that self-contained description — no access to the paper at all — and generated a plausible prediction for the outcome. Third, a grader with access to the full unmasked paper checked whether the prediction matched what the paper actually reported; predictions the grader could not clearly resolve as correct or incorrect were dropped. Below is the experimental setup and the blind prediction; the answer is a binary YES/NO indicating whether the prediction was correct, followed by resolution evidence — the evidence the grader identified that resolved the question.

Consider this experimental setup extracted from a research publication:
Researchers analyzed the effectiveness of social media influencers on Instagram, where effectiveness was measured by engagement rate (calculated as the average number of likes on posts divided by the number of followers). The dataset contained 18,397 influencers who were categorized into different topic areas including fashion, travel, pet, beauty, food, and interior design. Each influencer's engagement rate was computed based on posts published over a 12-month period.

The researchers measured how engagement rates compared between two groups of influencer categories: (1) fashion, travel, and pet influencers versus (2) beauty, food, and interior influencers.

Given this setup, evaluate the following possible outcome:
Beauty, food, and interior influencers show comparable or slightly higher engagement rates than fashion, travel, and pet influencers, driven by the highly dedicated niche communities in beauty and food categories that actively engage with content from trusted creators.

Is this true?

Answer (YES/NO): NO